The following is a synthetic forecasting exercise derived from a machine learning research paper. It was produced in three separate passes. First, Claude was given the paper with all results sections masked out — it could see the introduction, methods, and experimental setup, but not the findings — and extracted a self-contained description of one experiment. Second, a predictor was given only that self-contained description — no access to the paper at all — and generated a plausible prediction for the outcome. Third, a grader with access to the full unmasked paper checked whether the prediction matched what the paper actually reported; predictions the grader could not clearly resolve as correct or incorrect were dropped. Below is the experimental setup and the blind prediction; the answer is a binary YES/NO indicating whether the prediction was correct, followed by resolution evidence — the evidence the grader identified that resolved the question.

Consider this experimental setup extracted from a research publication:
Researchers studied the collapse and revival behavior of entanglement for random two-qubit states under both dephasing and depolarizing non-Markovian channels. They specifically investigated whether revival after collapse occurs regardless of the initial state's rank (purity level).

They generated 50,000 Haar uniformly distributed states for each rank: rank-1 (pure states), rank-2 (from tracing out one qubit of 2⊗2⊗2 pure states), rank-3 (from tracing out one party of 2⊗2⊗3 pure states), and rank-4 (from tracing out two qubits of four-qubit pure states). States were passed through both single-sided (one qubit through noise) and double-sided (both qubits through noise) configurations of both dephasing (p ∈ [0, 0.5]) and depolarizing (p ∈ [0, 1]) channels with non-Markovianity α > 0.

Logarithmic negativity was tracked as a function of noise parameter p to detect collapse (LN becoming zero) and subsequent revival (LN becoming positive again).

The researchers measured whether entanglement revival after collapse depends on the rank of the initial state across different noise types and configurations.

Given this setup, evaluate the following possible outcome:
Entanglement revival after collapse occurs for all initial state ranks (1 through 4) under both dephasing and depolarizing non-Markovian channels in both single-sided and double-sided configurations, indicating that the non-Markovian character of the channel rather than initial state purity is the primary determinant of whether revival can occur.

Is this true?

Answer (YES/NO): NO